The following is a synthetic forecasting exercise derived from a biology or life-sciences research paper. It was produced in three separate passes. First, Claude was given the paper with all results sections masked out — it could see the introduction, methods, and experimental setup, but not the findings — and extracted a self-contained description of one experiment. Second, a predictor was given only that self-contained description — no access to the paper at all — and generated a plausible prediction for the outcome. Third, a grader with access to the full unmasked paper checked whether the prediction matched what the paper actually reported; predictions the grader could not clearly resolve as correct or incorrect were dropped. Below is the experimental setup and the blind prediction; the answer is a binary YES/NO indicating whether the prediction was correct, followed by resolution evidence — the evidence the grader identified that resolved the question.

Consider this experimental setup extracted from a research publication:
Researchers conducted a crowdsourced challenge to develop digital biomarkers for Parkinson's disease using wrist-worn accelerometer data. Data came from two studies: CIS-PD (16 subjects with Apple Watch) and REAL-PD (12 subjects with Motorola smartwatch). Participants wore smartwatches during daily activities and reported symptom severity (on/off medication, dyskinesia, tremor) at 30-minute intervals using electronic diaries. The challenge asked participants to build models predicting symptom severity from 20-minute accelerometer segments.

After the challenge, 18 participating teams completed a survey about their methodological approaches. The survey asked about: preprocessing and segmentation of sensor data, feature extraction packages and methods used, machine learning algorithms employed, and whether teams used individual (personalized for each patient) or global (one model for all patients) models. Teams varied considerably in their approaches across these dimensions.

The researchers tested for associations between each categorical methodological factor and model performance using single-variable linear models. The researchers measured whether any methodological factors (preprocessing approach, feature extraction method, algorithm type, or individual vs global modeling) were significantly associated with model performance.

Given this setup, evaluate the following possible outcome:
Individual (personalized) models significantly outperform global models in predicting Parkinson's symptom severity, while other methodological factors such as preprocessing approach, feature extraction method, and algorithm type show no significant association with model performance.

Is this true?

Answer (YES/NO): NO